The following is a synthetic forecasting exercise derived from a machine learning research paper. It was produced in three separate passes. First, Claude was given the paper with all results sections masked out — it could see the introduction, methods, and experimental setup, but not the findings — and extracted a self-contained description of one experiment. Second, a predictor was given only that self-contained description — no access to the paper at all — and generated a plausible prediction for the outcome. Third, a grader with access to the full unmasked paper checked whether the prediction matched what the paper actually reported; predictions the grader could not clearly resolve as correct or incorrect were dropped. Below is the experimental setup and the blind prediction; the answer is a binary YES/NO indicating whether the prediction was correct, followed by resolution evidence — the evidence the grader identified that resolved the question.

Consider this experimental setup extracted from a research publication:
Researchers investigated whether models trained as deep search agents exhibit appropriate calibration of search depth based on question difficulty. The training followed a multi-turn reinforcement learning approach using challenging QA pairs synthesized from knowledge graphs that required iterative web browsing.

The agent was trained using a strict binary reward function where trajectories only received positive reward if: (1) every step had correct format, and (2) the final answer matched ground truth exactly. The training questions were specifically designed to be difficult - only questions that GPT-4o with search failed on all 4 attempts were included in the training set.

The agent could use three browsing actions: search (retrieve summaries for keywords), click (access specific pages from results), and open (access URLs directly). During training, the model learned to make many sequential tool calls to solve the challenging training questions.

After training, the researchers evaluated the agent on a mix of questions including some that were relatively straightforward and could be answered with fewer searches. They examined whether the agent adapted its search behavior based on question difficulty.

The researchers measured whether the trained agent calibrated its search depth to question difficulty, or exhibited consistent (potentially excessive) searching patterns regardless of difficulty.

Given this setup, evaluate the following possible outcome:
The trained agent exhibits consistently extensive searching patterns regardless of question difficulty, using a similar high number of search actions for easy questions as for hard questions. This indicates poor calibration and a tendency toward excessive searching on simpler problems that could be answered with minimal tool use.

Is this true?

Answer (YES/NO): YES